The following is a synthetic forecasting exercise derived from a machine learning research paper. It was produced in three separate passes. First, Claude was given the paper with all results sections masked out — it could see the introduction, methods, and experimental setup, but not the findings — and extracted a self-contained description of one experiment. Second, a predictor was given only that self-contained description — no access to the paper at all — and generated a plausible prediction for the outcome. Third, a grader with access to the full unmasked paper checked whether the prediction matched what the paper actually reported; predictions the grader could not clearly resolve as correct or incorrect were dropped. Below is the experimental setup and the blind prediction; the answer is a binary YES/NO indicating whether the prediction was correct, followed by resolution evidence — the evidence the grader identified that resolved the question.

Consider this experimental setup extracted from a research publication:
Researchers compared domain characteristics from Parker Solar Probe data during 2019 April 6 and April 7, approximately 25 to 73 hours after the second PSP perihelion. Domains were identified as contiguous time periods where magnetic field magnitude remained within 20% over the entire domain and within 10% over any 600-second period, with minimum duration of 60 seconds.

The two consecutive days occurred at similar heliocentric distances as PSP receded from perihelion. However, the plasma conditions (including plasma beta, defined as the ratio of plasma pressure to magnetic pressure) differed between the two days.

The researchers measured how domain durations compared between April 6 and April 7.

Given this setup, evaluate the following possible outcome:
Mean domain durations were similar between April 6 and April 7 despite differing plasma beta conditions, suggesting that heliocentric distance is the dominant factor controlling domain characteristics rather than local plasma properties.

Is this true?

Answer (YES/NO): NO